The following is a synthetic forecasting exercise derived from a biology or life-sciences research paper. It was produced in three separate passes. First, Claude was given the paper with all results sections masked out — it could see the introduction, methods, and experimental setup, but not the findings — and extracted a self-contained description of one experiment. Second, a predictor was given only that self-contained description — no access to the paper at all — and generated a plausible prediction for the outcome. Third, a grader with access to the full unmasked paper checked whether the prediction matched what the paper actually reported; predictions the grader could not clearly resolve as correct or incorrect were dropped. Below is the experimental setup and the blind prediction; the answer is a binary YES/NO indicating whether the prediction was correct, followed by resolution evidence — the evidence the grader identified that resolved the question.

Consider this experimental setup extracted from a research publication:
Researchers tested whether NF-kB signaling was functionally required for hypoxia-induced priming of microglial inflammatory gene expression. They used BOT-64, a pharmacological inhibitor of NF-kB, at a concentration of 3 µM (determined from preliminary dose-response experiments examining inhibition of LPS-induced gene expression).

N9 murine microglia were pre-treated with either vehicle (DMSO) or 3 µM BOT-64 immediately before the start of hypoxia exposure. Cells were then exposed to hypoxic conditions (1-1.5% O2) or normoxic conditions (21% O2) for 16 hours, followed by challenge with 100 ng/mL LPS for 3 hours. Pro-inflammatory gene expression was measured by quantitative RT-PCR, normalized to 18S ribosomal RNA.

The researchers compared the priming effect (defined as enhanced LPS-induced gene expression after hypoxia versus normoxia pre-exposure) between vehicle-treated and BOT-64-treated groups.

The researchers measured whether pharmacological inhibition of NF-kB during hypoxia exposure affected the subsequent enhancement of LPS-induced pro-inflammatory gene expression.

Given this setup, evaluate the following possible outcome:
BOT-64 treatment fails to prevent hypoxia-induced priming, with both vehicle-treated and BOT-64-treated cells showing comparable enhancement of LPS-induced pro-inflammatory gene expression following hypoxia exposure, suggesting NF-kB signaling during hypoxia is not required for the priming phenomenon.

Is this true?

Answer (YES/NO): NO